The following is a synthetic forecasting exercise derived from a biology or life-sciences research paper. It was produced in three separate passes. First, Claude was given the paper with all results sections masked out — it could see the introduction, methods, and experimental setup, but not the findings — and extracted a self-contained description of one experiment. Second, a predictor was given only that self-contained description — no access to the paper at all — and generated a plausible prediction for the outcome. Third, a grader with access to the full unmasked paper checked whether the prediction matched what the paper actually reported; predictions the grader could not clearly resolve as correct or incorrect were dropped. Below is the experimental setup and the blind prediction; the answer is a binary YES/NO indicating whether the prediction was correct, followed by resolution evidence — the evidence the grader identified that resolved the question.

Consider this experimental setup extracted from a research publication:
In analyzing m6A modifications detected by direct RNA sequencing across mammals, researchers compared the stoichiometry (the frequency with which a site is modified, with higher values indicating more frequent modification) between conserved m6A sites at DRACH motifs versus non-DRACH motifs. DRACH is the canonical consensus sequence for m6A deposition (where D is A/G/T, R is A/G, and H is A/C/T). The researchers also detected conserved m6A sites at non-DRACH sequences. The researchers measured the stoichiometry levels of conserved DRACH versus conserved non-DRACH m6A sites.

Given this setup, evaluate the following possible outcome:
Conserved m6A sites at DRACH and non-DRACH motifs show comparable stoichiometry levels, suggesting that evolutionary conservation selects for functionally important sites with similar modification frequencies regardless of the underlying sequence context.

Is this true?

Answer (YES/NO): NO